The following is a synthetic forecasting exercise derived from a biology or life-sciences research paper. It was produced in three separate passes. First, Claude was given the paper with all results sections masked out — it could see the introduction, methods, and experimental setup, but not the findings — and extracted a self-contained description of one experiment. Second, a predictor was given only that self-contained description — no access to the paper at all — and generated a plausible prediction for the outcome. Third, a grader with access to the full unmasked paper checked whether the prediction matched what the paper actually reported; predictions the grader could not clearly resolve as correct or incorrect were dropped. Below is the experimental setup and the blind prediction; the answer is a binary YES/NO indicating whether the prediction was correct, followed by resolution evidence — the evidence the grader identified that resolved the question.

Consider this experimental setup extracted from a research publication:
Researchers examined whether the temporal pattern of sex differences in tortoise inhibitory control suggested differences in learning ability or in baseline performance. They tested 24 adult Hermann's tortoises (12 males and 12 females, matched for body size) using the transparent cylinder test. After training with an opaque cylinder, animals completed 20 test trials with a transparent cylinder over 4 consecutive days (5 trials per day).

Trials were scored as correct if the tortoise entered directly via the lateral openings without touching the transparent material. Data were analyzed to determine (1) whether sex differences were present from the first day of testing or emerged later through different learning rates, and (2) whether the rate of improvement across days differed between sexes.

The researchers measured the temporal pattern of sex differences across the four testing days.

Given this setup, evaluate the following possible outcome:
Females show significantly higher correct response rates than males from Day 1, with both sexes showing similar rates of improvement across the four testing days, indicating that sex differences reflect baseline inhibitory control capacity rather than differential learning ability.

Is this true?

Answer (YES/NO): YES